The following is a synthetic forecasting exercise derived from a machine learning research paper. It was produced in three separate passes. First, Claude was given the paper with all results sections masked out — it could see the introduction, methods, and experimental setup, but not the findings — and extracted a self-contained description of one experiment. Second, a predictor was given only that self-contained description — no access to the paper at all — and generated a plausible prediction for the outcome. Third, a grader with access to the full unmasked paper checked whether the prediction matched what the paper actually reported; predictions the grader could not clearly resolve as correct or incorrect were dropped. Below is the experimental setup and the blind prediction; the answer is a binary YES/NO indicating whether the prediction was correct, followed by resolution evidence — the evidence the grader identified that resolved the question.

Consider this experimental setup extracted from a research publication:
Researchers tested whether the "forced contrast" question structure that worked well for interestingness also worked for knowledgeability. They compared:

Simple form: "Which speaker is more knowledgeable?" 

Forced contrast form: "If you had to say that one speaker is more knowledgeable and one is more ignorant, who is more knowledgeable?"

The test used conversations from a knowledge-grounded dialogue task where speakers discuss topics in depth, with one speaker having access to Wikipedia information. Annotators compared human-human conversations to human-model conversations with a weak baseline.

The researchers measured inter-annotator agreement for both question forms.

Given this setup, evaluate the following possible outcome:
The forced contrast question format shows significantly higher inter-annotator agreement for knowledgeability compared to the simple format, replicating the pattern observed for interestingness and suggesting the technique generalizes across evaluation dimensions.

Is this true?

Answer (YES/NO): YES